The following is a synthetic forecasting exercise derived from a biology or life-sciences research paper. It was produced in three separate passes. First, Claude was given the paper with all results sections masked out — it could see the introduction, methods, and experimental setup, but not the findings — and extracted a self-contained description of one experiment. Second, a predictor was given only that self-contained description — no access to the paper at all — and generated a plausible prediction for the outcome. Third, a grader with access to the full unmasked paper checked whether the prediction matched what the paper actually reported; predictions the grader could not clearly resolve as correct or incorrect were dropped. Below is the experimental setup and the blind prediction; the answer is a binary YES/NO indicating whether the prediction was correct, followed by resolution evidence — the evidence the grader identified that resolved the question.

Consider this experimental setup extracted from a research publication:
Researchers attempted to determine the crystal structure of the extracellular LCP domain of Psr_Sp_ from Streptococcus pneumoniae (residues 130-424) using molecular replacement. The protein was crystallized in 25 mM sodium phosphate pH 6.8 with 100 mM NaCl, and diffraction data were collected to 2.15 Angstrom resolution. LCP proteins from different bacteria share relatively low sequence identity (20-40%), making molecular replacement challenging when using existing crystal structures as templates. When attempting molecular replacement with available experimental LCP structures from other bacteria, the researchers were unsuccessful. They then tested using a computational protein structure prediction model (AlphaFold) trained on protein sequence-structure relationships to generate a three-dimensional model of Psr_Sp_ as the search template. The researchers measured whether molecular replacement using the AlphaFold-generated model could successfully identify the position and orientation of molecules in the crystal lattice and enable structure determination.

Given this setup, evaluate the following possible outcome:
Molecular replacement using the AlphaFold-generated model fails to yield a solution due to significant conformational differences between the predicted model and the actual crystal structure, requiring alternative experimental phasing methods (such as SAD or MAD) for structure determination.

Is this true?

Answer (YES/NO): NO